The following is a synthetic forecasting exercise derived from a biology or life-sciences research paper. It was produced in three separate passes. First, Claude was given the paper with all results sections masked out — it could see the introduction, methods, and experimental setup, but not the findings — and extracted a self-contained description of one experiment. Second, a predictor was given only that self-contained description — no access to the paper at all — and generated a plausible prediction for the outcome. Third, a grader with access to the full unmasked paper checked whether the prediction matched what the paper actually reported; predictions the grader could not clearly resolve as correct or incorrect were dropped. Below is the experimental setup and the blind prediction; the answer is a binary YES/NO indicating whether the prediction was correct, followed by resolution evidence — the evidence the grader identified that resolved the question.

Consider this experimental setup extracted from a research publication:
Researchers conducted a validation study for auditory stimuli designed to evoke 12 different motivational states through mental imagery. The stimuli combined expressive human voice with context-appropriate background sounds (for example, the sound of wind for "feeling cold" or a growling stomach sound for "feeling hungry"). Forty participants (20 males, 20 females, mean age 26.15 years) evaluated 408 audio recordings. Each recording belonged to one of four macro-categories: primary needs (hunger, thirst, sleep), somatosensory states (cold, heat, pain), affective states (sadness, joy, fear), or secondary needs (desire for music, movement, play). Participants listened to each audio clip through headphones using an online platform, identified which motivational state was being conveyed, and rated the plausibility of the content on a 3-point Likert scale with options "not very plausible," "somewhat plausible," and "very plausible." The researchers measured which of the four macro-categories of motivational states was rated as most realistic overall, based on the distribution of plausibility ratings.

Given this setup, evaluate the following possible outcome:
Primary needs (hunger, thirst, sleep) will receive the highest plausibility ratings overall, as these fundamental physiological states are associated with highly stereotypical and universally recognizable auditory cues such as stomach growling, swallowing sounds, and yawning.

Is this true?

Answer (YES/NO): NO